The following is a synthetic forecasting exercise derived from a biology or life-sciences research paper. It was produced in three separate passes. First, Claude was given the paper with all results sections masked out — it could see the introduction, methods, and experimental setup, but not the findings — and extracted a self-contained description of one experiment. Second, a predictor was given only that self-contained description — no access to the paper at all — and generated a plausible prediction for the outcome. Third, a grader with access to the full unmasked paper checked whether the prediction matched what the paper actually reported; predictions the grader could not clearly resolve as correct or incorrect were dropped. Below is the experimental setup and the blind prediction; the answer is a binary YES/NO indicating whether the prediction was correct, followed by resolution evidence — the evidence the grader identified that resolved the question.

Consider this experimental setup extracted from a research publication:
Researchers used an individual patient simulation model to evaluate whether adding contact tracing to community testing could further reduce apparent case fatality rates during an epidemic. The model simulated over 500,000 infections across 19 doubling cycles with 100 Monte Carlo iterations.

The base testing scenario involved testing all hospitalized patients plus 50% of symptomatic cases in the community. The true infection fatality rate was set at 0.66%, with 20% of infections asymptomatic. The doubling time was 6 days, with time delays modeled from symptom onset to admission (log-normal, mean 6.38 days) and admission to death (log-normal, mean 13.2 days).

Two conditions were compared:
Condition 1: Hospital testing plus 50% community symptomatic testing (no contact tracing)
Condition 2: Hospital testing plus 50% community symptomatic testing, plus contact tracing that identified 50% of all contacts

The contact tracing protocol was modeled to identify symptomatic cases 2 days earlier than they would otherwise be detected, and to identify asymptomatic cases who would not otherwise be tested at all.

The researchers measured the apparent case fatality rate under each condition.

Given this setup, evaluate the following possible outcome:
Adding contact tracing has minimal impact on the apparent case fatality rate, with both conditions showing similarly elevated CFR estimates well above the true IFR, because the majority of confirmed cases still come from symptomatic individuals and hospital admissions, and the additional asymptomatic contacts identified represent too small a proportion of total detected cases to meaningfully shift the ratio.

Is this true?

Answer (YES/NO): NO